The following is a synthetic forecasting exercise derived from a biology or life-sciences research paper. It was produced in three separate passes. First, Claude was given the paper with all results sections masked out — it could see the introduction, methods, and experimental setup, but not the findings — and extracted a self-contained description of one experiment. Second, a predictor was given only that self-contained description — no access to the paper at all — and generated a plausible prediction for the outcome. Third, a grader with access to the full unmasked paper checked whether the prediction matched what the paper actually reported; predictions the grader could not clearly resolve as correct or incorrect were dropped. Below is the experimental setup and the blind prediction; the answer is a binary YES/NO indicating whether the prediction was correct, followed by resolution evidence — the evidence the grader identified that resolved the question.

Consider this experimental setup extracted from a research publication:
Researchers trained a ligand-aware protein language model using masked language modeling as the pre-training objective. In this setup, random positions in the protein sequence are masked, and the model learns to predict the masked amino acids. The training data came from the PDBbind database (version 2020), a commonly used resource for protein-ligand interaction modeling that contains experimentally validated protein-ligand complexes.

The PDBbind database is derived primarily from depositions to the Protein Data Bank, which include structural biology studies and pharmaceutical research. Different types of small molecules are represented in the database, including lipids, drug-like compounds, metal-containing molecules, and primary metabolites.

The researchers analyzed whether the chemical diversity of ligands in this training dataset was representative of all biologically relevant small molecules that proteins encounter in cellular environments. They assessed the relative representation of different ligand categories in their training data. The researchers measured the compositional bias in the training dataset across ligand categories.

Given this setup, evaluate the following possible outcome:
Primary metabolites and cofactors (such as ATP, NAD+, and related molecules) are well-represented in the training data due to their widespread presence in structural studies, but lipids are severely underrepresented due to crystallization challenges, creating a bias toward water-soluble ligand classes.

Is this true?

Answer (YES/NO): NO